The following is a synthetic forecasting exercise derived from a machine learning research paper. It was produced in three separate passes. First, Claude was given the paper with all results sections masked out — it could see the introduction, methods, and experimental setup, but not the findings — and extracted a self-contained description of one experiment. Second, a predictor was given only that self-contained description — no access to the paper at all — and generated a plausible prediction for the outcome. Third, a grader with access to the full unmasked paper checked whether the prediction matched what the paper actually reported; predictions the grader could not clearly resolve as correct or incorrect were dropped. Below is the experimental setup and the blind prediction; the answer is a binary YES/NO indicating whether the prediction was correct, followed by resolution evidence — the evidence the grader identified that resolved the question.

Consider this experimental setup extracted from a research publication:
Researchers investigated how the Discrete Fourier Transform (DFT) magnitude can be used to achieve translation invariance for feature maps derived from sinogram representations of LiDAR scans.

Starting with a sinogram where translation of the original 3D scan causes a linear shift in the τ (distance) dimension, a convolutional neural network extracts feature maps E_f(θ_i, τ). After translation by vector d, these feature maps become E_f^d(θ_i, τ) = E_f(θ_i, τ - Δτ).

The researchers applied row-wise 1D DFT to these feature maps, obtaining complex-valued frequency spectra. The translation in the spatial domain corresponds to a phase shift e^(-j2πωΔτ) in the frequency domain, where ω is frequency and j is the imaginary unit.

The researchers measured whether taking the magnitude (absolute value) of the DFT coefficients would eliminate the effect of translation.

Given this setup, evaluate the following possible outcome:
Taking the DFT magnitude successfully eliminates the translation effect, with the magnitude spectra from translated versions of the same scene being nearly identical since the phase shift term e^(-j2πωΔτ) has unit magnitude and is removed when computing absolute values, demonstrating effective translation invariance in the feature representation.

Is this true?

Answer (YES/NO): YES